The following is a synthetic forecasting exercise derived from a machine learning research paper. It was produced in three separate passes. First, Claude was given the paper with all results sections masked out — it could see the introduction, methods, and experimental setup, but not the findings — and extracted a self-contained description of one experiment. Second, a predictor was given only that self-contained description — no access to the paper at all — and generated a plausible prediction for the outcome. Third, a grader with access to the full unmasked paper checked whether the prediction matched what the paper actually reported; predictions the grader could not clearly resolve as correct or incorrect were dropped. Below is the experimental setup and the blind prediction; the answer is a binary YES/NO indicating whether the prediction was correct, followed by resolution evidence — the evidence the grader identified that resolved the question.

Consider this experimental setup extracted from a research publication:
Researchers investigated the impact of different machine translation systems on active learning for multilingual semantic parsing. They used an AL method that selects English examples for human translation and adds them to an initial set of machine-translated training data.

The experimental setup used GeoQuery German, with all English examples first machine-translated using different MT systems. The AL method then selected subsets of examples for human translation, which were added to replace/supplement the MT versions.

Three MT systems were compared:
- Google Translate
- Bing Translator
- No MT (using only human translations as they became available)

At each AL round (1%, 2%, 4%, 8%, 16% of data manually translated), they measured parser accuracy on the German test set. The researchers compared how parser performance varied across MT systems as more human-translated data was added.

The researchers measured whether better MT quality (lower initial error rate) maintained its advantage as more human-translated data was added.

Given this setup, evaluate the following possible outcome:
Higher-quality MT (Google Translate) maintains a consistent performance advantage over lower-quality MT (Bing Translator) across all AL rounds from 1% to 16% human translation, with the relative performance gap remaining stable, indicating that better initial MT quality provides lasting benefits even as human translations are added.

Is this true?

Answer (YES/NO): NO